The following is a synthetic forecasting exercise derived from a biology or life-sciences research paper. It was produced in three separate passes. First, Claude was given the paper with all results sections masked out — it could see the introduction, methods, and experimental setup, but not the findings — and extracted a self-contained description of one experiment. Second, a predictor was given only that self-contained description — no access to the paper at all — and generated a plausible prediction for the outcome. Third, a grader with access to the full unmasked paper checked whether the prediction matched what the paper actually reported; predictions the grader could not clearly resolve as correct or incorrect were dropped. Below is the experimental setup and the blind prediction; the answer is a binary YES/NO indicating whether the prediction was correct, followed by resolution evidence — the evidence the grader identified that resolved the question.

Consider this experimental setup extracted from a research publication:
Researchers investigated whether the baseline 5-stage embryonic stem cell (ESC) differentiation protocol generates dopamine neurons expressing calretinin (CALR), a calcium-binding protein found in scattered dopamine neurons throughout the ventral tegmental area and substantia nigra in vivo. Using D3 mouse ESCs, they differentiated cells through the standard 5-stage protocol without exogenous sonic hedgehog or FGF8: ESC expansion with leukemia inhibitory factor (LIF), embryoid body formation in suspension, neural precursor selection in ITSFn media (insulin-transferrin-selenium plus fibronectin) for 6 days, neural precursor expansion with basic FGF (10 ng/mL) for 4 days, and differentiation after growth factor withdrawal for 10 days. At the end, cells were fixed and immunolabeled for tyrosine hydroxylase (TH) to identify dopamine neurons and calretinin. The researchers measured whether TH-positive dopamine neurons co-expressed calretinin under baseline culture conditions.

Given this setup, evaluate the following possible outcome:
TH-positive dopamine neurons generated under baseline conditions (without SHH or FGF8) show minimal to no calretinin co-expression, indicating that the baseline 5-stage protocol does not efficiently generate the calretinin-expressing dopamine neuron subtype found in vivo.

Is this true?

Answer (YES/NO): NO